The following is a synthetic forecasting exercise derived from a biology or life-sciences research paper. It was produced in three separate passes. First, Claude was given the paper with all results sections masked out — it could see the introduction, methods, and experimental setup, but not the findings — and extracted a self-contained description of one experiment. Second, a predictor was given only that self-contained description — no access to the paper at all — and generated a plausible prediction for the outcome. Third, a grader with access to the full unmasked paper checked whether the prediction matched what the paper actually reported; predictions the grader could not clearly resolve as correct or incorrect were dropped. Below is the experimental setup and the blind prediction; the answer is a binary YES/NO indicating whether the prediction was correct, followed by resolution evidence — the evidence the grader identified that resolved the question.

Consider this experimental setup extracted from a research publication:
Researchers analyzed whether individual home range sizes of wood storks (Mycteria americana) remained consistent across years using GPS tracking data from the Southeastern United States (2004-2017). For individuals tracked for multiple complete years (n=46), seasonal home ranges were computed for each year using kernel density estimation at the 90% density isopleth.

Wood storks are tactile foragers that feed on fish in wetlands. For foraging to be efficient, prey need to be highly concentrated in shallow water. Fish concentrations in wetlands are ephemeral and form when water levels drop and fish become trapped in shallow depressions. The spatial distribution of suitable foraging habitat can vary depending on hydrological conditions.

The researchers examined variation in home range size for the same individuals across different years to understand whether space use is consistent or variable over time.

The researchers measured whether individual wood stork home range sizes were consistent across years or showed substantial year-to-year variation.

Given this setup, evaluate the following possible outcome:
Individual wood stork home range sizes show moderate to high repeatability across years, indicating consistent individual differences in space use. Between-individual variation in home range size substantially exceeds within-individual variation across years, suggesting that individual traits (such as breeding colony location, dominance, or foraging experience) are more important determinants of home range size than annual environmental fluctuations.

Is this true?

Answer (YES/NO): NO